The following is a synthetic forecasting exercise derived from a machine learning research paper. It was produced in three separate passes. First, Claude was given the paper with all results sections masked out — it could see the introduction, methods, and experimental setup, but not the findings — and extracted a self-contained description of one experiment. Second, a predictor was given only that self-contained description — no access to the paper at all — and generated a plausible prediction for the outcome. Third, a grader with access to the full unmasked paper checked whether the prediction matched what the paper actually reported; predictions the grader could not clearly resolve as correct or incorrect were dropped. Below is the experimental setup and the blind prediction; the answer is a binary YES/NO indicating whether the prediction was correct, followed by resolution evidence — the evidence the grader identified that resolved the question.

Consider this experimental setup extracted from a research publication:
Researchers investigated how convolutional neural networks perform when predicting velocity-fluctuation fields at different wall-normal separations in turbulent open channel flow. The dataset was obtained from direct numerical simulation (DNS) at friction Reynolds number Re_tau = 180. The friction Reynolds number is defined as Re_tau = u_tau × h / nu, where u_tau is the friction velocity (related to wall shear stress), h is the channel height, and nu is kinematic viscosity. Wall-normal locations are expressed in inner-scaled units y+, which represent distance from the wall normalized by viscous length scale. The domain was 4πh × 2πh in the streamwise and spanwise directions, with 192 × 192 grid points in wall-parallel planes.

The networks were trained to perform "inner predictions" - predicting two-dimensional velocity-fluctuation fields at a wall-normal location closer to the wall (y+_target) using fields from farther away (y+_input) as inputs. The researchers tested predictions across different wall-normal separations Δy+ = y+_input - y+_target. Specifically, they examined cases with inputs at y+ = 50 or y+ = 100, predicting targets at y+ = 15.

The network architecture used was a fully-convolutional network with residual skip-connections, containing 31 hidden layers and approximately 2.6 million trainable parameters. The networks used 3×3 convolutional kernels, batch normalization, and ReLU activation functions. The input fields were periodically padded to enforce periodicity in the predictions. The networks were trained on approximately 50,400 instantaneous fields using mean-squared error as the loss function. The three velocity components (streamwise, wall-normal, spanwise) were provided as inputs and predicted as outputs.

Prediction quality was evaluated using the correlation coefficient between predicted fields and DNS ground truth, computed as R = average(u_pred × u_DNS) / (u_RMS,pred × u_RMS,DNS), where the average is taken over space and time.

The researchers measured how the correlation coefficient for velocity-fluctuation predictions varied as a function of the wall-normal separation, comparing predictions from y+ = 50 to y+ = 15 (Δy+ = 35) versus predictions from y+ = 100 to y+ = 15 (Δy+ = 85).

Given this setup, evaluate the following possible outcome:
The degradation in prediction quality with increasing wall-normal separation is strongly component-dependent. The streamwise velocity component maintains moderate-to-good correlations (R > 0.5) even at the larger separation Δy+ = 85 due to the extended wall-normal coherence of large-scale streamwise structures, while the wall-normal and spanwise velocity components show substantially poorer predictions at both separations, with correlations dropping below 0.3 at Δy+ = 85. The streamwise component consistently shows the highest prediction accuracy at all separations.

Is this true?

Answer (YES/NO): NO